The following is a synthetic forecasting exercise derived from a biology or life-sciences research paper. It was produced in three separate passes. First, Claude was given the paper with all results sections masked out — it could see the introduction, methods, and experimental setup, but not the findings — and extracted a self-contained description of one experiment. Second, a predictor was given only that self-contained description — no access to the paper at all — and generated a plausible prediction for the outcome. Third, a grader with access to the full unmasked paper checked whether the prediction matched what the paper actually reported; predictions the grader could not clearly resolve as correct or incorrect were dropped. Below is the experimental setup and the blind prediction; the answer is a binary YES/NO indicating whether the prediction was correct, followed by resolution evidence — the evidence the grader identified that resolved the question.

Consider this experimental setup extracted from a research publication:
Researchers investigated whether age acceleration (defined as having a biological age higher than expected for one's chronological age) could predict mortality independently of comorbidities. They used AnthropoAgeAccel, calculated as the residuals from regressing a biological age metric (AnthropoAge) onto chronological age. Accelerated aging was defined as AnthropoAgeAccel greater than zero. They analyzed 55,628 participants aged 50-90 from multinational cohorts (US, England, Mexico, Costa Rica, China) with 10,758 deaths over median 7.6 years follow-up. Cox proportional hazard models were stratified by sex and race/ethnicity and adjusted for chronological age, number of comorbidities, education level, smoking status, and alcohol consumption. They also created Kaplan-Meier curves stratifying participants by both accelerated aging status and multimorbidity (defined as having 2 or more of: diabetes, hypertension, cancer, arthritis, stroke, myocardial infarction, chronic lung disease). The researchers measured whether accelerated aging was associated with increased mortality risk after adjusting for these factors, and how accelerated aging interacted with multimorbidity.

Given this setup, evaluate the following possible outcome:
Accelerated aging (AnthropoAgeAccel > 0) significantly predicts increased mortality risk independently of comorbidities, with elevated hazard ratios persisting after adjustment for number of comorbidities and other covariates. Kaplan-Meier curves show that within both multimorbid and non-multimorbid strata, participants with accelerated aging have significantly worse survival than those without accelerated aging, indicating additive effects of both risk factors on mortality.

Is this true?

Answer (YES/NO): YES